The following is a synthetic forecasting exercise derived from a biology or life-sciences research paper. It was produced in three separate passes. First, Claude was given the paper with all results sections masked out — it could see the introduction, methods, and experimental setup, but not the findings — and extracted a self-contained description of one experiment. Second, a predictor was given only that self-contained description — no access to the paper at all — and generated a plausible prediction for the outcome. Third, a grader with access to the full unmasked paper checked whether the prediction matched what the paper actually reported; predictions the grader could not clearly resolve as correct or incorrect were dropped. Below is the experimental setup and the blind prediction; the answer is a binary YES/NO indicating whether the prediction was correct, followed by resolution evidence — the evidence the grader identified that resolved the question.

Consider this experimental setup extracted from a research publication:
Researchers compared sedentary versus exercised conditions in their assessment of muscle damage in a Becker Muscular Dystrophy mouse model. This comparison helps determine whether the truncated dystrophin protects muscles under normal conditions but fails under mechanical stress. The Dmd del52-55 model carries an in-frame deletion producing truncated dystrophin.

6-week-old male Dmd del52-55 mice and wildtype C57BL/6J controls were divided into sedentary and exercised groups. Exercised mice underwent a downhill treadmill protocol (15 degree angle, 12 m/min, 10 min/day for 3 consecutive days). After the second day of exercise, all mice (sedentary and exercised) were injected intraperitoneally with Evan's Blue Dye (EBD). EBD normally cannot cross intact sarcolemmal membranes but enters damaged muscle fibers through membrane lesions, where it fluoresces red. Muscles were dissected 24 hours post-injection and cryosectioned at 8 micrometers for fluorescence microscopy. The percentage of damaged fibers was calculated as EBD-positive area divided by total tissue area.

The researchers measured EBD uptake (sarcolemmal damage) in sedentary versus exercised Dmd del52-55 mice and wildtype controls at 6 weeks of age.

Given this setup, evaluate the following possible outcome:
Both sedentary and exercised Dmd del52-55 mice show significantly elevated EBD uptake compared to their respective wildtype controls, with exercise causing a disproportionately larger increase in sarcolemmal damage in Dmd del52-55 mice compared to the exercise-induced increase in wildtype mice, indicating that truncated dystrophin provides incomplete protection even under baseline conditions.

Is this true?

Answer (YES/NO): NO